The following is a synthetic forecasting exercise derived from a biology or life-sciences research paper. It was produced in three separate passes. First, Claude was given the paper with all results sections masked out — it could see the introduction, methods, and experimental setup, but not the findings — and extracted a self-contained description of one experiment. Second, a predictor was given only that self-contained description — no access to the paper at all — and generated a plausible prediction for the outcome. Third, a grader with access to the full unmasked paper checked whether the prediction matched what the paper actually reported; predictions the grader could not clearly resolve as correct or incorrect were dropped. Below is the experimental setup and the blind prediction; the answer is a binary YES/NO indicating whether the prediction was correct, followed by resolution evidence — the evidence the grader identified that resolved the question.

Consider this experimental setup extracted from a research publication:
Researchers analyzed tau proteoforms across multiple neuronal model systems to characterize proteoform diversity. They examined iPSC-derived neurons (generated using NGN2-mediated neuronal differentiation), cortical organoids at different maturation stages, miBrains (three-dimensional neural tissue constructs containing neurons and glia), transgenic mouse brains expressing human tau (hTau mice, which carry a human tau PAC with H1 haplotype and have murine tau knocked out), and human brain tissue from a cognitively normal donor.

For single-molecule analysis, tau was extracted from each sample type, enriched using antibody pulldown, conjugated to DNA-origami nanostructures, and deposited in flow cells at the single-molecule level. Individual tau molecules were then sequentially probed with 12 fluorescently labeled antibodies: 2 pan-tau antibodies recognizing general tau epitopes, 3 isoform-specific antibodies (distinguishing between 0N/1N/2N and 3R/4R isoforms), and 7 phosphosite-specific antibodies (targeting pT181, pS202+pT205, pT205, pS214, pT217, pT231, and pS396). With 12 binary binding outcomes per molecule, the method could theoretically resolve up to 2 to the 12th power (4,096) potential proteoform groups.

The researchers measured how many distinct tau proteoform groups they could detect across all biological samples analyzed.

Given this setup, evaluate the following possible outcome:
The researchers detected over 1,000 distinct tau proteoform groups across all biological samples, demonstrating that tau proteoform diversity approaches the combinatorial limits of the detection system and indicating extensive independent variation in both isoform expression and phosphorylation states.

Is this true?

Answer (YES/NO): NO